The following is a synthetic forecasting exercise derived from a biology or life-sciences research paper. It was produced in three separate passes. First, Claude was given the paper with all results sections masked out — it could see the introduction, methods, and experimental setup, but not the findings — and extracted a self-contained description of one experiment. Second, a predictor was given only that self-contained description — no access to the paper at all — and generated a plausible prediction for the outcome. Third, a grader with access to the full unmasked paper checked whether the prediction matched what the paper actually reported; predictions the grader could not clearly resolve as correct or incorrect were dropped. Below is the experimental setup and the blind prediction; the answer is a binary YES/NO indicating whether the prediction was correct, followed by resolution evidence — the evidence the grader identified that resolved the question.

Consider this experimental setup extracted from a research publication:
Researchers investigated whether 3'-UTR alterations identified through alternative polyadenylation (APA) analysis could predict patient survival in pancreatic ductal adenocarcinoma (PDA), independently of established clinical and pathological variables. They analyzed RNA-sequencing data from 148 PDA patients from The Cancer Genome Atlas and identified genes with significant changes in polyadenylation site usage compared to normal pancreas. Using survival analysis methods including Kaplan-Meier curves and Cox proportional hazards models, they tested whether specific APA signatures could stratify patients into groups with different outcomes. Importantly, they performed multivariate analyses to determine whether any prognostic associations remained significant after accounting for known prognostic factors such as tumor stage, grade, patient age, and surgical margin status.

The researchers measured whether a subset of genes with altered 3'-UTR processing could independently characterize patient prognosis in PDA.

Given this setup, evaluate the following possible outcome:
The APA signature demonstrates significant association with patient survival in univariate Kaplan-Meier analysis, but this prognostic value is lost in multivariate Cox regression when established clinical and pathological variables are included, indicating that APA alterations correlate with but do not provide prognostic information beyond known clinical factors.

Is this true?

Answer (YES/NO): NO